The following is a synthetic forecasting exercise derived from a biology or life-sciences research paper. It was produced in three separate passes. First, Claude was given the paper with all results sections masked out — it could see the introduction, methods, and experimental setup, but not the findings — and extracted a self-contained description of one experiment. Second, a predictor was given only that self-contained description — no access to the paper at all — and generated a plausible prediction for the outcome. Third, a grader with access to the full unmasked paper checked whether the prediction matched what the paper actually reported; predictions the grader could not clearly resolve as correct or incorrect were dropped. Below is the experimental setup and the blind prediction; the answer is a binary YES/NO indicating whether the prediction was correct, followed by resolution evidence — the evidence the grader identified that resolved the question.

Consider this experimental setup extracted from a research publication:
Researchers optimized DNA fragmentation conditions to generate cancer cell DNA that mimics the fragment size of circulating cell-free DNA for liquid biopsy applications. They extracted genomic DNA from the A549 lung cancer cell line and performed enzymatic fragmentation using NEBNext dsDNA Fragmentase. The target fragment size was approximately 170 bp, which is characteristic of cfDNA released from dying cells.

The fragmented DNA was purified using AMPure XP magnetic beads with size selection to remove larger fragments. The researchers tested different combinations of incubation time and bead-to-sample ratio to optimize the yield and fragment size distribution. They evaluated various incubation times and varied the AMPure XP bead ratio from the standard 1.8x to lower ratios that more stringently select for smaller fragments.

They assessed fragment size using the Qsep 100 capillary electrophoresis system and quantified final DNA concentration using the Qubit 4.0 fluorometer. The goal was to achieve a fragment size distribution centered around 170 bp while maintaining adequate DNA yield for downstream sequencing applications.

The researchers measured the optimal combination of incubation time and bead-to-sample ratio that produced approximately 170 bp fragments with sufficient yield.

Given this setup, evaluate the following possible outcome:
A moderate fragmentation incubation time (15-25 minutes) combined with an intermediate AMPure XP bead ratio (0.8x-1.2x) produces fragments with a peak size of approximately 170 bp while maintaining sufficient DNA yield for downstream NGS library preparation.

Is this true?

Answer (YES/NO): NO